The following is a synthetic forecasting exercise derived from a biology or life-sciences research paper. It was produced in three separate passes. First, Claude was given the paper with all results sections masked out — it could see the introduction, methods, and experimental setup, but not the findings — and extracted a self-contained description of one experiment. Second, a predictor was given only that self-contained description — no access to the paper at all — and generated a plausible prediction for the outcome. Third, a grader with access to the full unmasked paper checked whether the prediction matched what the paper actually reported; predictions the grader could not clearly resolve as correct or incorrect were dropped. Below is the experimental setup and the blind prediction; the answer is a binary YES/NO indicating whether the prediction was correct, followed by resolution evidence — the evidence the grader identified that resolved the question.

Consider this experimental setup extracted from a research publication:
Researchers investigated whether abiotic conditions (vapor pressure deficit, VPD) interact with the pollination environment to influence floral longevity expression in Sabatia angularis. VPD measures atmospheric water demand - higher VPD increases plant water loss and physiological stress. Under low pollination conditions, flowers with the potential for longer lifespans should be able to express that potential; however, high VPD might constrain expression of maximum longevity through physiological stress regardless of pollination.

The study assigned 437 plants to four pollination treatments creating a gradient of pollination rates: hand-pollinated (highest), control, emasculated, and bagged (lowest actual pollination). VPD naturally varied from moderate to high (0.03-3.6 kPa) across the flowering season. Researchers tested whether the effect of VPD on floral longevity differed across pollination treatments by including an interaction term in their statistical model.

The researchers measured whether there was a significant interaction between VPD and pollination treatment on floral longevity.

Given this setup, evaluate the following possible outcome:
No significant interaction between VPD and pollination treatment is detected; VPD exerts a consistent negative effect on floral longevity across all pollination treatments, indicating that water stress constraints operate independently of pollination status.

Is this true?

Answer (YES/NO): NO